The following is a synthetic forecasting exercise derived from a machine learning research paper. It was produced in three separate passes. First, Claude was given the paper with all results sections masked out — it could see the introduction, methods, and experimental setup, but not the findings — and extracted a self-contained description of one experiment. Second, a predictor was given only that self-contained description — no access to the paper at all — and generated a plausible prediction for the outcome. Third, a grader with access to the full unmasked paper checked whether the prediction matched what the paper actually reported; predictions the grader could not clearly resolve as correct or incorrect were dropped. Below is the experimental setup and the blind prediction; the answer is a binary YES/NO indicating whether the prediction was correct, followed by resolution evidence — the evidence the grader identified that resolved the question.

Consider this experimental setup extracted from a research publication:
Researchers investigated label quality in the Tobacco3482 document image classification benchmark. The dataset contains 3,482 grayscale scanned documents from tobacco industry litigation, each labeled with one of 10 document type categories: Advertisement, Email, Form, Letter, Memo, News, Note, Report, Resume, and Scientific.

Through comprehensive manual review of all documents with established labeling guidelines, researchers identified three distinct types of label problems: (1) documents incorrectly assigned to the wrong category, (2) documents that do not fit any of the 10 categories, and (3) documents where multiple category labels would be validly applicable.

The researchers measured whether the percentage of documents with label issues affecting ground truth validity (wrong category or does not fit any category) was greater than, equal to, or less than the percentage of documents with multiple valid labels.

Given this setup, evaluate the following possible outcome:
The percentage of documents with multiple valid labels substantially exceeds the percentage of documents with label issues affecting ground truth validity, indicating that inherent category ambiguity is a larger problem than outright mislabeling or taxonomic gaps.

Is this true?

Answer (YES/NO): YES